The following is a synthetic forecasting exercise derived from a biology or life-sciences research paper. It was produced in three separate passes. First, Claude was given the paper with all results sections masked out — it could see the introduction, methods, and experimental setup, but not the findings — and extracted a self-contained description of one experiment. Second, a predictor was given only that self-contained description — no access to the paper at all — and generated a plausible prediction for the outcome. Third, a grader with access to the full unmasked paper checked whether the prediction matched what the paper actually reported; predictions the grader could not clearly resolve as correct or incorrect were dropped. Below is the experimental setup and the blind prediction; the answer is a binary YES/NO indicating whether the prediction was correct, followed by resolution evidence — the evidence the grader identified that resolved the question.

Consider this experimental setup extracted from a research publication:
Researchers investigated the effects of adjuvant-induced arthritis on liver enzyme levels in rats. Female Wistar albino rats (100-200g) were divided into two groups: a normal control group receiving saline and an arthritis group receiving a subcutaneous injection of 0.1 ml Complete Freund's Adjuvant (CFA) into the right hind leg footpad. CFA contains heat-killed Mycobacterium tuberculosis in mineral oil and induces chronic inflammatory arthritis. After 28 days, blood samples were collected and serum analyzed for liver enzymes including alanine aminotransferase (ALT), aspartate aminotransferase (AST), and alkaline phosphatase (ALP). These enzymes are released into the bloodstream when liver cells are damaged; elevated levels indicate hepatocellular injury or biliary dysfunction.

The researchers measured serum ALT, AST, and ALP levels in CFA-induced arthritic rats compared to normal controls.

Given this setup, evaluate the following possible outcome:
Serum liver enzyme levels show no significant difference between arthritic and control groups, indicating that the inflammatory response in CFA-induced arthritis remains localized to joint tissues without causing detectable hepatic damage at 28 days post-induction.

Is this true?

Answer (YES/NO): NO